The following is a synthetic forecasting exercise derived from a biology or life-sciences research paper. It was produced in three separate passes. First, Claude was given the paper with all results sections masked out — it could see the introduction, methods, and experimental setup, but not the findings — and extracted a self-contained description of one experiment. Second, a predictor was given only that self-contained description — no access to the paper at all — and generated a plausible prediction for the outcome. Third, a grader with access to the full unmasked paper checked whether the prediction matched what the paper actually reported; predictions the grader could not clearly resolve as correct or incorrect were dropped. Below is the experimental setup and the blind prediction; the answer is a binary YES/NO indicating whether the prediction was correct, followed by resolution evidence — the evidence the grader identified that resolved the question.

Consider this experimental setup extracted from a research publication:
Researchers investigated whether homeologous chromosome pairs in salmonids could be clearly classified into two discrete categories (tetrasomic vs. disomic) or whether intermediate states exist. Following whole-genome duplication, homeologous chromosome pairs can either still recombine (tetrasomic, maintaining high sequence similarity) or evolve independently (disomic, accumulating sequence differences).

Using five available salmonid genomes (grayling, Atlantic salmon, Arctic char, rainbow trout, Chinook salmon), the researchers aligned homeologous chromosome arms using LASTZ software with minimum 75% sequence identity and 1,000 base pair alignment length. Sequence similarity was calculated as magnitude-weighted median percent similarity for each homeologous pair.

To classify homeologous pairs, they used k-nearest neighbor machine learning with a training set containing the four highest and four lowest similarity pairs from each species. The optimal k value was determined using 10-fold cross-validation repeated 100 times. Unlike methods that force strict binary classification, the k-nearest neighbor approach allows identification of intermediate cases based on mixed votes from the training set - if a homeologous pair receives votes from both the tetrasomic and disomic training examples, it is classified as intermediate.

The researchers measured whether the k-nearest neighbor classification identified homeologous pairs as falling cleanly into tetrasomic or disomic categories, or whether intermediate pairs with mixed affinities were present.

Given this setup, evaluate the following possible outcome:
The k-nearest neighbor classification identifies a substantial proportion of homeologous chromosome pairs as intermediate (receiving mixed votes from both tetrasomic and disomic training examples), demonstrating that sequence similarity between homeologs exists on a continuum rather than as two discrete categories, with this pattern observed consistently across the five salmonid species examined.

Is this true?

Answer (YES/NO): NO